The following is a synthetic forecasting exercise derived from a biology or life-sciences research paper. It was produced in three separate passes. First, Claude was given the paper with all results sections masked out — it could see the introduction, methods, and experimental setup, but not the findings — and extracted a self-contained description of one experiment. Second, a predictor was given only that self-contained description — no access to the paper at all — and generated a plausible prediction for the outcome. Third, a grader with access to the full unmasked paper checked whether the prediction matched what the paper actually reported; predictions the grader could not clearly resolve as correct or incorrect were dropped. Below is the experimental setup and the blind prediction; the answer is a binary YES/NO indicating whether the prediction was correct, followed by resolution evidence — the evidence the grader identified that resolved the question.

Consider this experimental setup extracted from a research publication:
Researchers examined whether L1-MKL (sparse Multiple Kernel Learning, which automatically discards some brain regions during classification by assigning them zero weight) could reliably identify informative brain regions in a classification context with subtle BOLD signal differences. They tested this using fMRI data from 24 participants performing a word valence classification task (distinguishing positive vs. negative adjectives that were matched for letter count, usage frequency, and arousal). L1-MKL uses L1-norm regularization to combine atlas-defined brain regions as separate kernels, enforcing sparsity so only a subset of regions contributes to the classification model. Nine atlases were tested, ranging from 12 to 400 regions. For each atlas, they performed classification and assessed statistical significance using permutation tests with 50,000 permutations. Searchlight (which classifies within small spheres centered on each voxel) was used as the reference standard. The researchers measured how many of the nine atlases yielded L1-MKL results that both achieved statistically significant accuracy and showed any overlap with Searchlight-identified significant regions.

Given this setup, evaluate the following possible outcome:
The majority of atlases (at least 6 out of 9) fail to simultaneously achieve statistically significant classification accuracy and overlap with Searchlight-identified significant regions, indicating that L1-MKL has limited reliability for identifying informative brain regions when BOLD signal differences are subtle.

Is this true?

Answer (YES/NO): YES